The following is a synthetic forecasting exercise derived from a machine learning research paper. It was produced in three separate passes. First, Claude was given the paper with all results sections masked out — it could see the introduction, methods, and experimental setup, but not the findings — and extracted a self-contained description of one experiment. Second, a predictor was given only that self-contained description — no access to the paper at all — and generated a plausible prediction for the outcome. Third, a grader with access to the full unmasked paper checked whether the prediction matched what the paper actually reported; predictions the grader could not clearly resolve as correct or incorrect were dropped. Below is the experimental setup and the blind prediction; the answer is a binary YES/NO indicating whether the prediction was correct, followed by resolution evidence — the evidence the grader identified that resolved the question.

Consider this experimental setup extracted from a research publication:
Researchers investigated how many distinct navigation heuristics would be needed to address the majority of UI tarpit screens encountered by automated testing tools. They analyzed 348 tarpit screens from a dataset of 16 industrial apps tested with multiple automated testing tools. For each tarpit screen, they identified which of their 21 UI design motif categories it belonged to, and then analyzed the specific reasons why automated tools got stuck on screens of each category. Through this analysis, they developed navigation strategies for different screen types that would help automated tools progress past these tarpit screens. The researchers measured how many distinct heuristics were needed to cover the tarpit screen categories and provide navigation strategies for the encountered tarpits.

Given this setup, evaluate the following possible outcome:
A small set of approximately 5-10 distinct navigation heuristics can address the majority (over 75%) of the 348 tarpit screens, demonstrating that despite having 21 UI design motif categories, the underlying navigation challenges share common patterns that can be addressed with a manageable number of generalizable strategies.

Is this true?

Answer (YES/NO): YES